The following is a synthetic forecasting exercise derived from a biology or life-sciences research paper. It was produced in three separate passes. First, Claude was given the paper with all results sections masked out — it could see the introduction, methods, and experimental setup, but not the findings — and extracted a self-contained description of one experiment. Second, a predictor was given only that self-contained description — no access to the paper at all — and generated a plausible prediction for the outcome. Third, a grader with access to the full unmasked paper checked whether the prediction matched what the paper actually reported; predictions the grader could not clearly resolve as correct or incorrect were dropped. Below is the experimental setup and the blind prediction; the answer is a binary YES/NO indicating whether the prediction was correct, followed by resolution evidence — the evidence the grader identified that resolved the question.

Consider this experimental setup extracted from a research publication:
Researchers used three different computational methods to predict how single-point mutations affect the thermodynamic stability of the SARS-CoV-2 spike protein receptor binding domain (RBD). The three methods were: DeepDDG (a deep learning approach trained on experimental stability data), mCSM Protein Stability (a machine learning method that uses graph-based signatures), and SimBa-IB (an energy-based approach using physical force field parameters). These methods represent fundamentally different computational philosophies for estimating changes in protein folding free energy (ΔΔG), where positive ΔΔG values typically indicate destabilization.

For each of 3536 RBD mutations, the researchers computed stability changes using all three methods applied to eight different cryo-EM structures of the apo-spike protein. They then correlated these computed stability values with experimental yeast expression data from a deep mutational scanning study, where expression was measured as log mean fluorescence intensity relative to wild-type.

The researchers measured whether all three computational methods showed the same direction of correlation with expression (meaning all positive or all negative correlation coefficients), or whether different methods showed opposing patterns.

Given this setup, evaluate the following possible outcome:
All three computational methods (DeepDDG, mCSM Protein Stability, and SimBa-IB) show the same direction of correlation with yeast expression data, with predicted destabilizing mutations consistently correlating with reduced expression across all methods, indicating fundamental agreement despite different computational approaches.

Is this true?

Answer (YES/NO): YES